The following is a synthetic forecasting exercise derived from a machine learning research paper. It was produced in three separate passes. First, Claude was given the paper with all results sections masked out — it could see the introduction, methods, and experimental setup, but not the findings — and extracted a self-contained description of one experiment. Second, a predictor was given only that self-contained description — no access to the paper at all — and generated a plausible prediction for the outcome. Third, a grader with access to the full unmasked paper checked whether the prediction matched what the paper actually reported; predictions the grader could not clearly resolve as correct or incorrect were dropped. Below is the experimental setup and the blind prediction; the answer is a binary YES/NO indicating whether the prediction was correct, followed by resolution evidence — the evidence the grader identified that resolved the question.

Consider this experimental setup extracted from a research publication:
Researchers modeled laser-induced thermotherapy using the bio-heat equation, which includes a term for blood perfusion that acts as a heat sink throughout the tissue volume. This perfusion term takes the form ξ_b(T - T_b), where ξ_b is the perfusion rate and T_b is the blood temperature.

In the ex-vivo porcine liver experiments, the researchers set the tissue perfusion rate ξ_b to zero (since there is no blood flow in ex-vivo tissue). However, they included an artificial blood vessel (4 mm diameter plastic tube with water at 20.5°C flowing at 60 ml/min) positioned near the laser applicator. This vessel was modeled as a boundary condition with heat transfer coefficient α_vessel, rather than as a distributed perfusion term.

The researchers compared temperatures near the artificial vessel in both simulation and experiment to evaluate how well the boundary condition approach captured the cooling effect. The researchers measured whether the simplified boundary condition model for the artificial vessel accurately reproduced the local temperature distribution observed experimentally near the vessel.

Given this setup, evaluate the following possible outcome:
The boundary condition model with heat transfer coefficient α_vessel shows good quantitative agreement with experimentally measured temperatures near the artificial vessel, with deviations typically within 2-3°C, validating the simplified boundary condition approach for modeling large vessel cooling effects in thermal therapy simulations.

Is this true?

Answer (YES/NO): NO